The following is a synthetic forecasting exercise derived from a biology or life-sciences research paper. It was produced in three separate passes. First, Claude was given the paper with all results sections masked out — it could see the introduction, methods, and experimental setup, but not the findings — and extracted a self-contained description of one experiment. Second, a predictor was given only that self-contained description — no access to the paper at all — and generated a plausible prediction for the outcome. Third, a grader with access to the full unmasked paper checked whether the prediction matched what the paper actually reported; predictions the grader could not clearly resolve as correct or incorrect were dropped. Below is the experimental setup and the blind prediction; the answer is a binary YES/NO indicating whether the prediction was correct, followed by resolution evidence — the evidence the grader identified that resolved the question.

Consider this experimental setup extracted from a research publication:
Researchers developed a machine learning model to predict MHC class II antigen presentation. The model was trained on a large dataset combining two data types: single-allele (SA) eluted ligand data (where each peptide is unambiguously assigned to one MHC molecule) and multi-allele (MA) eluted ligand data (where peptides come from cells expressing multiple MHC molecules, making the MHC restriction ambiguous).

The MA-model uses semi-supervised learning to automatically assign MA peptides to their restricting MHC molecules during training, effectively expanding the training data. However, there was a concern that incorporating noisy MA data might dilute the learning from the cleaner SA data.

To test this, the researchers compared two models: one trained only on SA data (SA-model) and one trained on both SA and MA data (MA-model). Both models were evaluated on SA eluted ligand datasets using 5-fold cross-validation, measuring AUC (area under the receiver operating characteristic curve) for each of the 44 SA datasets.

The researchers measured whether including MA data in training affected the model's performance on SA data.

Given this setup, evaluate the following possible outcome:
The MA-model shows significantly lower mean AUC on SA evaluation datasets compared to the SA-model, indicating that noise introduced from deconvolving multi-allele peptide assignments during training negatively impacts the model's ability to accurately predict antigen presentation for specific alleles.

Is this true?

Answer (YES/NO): NO